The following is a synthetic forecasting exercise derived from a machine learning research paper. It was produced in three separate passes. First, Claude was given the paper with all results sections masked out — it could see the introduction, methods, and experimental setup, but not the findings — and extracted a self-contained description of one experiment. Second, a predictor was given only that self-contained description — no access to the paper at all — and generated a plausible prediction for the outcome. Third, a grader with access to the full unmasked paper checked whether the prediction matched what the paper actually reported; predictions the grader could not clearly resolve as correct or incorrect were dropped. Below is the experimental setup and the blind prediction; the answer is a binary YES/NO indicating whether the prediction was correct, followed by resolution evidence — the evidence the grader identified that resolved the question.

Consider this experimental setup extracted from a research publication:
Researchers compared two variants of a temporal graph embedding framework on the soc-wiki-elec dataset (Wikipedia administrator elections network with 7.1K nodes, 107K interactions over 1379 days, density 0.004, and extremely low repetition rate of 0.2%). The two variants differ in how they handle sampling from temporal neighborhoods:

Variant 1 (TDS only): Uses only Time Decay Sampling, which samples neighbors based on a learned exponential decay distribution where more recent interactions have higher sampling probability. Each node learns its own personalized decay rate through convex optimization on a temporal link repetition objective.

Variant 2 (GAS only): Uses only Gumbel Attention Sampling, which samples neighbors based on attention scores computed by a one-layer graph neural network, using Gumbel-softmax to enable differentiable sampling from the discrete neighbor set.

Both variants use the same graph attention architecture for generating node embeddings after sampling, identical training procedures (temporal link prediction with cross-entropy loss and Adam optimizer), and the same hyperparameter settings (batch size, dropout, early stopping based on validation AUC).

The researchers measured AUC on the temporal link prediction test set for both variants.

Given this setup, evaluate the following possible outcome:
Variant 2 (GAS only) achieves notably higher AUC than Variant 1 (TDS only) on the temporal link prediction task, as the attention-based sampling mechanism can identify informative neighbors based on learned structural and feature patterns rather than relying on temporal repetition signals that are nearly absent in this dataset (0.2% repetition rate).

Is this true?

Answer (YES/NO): YES